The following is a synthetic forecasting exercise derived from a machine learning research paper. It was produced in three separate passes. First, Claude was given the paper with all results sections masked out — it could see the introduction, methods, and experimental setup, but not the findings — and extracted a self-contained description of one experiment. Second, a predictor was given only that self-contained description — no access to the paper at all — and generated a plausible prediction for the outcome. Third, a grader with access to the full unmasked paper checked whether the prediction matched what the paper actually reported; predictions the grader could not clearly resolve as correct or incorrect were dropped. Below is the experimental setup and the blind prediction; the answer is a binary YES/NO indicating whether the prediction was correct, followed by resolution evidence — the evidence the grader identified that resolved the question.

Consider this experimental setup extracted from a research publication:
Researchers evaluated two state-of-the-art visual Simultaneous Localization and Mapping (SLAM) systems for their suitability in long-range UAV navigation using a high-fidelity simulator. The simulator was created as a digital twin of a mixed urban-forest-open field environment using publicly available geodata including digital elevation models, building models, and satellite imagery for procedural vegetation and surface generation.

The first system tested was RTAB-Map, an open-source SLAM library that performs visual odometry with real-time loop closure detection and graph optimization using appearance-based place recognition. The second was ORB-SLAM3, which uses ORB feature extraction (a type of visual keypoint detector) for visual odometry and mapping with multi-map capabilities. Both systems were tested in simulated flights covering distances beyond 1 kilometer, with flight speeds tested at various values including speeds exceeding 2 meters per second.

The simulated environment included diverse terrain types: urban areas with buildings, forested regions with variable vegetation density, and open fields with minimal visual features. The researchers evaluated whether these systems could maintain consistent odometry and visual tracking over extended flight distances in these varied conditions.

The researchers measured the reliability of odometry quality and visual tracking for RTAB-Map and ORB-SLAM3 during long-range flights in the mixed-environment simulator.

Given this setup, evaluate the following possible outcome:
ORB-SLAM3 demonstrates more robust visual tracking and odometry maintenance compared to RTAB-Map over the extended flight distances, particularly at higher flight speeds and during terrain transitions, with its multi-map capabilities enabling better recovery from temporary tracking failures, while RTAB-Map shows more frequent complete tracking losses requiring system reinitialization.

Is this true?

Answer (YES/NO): NO